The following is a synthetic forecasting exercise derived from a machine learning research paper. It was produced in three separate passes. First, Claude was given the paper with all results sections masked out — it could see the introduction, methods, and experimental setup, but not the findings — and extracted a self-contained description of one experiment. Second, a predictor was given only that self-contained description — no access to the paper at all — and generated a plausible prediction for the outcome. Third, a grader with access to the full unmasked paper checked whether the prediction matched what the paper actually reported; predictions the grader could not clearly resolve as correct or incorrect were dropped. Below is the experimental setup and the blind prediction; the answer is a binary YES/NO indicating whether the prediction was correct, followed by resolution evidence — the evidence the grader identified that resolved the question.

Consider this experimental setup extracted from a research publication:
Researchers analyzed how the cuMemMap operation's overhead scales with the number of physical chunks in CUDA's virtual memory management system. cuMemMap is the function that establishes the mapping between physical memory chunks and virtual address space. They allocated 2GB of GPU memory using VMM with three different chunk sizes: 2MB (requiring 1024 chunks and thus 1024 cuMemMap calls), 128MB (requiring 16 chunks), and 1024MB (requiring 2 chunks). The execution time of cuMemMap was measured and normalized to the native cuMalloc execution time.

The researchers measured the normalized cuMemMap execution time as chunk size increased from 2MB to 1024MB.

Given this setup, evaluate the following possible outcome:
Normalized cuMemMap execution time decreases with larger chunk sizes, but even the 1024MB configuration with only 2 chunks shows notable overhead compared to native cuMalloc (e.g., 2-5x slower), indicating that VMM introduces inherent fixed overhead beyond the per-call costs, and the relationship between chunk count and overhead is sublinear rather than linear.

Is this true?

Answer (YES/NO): NO